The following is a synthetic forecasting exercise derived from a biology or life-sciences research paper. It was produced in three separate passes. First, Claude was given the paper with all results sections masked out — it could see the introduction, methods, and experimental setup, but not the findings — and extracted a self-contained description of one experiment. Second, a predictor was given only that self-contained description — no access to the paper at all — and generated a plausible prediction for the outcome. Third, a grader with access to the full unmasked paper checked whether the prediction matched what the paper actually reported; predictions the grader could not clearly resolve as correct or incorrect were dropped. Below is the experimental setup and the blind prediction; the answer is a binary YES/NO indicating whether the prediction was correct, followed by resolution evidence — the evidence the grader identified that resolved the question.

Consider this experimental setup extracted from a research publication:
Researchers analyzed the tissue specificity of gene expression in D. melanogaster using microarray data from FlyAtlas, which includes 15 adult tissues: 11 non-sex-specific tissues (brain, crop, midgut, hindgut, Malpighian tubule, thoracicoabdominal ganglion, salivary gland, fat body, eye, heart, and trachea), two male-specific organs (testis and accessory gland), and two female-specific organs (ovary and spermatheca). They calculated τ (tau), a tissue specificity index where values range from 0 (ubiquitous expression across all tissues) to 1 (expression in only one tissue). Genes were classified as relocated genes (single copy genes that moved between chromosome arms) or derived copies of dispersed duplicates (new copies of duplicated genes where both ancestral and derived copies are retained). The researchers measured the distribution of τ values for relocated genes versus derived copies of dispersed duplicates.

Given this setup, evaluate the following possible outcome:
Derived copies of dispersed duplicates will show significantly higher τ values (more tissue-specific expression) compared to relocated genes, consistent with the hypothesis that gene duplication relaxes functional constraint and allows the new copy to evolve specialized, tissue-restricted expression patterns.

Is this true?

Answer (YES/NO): YES